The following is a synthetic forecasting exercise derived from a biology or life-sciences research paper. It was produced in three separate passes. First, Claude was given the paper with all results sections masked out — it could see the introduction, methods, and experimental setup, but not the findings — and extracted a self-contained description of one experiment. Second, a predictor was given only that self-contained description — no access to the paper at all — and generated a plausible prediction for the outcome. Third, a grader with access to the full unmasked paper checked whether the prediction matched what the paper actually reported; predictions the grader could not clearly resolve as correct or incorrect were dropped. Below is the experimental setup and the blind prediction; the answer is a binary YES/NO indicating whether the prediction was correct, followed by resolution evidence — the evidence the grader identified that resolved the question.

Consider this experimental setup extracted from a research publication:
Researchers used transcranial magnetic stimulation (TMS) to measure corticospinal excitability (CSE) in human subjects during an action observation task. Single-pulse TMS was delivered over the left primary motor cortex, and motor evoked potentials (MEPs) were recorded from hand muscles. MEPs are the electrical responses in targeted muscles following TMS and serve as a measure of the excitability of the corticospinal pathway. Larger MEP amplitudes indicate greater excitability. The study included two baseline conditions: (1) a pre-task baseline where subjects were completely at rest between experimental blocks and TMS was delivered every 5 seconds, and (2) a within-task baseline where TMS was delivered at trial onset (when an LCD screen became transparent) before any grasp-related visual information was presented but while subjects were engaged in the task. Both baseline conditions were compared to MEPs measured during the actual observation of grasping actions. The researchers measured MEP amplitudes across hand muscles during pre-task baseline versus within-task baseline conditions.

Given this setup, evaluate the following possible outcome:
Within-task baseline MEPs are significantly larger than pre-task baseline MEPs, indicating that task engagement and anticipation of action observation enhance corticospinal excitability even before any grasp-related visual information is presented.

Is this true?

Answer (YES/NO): YES